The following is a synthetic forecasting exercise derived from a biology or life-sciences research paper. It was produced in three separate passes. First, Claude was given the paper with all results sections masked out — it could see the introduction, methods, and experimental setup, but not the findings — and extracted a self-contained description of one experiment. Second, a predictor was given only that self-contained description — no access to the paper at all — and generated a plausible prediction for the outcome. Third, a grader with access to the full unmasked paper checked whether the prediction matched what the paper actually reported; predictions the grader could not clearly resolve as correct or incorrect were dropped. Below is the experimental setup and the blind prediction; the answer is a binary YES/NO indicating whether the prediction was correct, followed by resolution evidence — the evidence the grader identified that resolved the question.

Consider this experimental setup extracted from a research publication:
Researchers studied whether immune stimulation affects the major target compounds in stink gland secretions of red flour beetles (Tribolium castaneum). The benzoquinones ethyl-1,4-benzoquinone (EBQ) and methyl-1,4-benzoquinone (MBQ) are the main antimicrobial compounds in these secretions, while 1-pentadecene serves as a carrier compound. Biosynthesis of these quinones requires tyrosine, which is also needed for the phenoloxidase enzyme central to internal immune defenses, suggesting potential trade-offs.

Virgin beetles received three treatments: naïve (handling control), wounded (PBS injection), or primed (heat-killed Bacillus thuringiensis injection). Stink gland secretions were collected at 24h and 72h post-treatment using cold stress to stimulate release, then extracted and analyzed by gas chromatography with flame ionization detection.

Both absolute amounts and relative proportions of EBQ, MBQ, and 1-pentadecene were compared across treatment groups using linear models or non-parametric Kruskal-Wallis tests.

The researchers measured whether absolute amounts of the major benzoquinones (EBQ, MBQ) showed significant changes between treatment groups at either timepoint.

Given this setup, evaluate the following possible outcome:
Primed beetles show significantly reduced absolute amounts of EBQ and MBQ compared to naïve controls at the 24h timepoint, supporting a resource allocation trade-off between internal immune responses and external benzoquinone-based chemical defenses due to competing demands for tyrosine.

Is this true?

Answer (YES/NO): NO